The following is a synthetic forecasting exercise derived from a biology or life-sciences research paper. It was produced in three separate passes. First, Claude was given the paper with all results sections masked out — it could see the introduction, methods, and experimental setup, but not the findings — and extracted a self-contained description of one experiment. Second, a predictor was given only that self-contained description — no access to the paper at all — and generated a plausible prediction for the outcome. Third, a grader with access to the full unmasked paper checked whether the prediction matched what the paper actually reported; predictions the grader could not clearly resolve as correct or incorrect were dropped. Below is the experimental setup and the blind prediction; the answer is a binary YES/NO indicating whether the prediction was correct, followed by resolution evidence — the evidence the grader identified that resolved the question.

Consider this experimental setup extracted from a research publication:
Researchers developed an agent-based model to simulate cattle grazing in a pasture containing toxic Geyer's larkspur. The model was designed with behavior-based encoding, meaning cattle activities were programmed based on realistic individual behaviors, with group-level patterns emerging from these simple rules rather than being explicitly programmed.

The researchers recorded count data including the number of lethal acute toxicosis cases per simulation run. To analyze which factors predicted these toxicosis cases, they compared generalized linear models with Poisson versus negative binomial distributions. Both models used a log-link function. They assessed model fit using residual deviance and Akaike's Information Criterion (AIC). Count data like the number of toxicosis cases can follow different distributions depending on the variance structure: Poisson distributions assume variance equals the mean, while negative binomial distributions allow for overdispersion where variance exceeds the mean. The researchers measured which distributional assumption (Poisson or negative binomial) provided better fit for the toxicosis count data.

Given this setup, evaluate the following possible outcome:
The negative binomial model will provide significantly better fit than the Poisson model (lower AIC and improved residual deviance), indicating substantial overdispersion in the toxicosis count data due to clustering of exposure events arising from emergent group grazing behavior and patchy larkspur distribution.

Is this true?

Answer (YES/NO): YES